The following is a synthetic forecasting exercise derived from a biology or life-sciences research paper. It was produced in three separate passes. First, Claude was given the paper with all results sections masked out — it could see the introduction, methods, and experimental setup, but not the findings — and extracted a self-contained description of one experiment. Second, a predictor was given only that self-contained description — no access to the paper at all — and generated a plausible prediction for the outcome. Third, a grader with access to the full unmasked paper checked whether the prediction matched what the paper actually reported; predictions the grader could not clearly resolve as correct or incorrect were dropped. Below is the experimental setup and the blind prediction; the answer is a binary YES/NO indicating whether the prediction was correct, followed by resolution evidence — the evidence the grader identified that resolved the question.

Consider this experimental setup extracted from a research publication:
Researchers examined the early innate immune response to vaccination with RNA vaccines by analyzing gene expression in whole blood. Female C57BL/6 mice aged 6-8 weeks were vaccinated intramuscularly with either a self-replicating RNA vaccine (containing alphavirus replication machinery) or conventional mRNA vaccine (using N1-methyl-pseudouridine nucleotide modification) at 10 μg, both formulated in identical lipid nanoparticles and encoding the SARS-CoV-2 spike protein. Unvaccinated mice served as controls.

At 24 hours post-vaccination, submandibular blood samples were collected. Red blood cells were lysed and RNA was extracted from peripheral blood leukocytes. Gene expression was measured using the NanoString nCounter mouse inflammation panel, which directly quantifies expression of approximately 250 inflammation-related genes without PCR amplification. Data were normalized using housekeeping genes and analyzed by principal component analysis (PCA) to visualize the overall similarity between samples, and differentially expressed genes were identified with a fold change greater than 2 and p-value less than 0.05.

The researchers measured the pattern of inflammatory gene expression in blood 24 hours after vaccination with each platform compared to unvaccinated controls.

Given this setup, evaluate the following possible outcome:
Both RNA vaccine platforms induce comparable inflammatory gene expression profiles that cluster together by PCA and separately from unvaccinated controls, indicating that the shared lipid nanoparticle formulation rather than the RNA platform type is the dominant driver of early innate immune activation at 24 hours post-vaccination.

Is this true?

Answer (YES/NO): NO